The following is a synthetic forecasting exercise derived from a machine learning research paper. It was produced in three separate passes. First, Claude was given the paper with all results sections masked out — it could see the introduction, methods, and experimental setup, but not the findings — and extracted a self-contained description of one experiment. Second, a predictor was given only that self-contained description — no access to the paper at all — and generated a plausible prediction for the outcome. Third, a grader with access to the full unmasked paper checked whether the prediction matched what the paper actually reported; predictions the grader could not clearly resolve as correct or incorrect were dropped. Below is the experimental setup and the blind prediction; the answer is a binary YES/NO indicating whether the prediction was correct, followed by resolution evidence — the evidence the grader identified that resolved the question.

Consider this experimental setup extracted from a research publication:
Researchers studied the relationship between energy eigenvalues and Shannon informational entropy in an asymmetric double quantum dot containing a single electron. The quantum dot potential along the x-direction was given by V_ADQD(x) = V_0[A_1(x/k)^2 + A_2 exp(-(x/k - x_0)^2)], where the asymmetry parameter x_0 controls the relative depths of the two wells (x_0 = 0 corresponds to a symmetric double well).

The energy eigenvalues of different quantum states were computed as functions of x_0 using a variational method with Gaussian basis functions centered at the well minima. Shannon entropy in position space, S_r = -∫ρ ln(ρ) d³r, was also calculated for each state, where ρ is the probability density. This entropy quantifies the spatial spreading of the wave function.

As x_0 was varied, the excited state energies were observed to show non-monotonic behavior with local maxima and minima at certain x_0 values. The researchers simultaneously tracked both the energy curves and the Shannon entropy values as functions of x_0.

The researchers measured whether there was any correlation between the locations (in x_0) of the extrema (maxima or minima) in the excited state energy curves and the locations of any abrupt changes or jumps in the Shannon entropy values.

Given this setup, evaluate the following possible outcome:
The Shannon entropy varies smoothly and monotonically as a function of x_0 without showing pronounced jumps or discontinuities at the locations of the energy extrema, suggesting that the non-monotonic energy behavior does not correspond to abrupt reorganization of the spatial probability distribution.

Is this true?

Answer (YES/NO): NO